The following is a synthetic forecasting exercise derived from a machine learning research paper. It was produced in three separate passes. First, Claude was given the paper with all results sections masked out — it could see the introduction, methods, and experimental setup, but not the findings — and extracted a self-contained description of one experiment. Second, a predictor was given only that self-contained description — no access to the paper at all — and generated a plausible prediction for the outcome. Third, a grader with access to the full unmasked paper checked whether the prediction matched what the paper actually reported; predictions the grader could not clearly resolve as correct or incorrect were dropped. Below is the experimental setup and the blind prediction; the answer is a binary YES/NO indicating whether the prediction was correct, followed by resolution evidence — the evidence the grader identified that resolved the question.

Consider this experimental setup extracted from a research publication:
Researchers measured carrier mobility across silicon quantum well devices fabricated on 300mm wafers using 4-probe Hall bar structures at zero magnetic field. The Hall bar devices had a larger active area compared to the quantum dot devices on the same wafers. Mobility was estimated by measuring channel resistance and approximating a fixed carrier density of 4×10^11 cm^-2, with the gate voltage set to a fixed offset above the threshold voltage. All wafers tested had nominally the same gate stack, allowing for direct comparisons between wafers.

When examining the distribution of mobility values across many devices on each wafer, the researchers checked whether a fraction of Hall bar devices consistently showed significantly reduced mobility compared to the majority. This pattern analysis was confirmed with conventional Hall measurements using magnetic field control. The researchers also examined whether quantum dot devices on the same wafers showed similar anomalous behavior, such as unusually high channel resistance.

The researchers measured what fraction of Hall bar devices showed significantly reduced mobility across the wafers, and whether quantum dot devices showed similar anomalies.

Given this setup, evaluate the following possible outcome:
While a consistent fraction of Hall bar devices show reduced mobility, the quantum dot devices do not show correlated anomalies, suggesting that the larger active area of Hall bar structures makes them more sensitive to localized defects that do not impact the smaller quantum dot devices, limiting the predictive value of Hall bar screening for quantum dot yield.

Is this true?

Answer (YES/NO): YES